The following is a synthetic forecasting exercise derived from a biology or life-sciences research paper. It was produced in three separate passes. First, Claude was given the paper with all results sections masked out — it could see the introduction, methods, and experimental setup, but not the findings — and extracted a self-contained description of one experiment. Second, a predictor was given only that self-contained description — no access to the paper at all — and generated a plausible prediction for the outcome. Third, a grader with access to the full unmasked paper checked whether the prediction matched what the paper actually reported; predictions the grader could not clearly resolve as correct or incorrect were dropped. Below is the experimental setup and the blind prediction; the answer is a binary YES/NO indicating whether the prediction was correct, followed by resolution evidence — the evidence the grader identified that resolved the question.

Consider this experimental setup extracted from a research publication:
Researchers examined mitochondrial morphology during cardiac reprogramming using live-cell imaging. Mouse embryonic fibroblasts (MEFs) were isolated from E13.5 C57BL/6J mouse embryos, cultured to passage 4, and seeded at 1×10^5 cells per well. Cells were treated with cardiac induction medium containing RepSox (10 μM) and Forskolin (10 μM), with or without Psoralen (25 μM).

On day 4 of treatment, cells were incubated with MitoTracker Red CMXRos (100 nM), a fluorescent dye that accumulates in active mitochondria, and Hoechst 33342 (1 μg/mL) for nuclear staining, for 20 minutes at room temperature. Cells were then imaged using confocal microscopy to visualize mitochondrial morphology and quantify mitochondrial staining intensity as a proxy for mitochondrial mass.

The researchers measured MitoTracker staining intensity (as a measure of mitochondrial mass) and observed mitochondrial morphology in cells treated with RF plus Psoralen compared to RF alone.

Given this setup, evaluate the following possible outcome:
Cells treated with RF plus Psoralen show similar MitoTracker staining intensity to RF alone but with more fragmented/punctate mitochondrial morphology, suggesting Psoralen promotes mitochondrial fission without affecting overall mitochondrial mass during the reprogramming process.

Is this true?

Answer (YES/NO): NO